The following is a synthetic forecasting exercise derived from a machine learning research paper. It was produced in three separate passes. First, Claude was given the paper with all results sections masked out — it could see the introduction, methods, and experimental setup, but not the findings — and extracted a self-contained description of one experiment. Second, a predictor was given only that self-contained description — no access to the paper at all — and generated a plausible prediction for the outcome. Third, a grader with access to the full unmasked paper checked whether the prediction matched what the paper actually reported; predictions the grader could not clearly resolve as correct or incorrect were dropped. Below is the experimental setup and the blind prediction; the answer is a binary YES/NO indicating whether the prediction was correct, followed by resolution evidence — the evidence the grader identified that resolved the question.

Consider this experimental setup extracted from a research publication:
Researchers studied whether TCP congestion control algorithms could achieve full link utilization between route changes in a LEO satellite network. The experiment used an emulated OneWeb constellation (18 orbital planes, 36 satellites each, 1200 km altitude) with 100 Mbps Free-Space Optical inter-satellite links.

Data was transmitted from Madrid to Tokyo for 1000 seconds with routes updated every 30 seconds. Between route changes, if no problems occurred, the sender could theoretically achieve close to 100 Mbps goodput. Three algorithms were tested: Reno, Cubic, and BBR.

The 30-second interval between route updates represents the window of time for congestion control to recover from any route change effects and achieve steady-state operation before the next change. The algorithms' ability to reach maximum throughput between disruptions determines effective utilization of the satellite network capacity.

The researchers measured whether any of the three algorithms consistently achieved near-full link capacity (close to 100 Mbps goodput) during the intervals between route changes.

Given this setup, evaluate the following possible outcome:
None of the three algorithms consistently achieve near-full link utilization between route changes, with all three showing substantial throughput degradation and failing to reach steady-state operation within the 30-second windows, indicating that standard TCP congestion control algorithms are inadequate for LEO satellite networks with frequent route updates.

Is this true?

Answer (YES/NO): NO